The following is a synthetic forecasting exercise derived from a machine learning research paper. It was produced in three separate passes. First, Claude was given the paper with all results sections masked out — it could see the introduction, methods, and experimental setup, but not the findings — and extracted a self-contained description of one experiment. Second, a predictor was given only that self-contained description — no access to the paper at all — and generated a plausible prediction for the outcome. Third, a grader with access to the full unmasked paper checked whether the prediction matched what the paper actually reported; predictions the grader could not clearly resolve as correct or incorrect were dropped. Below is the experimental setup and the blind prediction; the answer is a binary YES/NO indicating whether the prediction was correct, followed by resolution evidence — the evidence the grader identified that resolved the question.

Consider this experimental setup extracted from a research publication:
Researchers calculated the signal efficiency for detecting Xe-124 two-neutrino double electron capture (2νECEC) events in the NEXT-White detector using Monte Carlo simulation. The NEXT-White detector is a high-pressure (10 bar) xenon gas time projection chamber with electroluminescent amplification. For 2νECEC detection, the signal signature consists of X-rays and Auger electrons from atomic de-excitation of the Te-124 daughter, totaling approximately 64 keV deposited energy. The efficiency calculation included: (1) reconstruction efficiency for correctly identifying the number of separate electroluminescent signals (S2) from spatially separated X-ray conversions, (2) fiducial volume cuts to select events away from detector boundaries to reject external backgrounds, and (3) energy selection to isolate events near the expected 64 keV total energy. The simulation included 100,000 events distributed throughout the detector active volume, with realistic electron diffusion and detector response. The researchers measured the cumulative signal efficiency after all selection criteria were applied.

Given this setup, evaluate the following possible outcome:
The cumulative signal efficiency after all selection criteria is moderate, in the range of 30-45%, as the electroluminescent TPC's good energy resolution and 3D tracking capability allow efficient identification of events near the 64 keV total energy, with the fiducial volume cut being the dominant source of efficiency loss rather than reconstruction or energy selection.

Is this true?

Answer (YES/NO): NO